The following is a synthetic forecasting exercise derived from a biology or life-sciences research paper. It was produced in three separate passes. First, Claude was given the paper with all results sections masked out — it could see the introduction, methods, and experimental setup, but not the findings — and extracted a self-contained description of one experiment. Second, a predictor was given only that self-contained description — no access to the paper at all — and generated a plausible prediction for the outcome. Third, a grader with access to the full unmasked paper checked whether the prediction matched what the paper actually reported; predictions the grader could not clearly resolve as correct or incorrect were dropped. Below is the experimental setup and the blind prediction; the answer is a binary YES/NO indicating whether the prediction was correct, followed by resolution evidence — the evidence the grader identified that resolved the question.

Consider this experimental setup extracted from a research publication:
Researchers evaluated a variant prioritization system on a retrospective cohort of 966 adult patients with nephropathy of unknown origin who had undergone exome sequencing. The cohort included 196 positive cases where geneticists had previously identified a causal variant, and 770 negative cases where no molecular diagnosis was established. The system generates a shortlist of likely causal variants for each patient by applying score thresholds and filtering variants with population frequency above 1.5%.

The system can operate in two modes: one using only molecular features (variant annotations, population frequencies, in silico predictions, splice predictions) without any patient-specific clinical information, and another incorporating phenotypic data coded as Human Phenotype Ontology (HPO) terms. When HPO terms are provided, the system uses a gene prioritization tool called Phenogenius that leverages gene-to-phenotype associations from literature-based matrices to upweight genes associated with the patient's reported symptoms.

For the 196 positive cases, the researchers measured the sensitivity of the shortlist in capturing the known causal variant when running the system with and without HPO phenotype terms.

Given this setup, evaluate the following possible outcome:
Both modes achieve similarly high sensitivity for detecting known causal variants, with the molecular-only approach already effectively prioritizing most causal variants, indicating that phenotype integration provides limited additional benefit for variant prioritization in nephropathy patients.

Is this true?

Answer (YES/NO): YES